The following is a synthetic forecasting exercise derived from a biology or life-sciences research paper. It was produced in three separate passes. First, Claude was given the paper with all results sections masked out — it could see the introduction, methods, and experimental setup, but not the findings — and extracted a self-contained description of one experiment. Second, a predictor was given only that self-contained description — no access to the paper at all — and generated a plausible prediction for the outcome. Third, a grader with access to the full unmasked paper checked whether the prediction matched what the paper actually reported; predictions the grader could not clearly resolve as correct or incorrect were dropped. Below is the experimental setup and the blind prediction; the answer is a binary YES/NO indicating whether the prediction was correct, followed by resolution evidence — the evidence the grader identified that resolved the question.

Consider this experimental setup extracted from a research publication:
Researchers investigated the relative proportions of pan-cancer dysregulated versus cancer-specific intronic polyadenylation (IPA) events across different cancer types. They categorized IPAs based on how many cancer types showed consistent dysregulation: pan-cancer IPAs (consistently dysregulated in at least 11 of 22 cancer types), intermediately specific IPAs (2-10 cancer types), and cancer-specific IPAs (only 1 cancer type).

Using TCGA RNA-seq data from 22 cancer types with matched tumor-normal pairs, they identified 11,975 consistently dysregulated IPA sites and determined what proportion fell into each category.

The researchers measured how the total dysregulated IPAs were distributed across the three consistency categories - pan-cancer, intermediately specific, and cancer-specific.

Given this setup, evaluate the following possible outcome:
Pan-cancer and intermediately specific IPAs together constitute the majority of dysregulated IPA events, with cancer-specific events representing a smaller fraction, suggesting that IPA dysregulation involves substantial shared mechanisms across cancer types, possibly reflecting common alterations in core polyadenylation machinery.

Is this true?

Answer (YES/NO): YES